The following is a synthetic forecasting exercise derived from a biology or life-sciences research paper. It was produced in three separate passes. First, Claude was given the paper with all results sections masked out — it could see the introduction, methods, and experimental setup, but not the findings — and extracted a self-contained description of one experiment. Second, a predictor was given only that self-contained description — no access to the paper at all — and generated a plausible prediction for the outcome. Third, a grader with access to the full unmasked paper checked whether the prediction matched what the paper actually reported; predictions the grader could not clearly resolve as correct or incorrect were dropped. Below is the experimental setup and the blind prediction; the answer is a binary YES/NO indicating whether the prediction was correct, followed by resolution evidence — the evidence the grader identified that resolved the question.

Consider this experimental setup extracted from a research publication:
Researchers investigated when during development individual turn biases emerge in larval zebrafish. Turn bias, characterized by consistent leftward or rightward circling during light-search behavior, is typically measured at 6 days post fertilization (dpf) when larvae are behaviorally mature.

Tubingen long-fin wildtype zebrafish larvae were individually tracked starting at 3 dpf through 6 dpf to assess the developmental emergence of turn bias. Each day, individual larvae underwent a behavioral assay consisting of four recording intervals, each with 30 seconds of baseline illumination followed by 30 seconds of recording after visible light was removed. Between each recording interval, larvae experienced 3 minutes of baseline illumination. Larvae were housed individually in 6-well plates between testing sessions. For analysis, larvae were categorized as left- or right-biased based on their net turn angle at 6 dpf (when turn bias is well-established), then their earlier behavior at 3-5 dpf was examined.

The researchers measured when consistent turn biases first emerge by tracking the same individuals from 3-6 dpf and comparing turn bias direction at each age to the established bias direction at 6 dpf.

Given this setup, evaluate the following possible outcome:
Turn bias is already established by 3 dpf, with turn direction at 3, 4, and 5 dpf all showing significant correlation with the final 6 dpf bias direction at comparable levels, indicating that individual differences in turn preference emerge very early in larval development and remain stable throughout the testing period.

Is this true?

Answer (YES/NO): NO